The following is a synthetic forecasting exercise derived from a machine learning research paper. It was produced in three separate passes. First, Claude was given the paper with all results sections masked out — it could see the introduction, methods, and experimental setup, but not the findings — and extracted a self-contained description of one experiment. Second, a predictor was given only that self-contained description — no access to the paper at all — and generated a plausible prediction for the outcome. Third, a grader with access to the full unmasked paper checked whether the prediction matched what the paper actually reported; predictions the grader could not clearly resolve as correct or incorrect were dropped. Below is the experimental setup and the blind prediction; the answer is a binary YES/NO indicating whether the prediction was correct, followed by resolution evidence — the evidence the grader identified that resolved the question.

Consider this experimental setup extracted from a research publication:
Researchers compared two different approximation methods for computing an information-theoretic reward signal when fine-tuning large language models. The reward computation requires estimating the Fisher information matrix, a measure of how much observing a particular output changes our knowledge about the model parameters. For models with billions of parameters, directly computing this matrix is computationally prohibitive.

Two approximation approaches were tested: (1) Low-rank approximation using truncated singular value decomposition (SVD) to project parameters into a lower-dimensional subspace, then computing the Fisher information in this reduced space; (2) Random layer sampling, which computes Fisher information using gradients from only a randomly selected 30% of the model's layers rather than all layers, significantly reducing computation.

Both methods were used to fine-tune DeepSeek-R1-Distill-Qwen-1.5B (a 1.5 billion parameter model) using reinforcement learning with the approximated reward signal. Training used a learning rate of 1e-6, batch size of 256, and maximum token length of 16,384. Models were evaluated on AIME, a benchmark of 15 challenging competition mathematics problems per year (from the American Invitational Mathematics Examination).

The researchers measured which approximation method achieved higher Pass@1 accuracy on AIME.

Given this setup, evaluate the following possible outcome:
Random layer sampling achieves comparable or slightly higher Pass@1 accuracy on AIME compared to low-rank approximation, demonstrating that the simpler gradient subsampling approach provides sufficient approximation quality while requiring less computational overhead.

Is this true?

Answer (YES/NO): NO